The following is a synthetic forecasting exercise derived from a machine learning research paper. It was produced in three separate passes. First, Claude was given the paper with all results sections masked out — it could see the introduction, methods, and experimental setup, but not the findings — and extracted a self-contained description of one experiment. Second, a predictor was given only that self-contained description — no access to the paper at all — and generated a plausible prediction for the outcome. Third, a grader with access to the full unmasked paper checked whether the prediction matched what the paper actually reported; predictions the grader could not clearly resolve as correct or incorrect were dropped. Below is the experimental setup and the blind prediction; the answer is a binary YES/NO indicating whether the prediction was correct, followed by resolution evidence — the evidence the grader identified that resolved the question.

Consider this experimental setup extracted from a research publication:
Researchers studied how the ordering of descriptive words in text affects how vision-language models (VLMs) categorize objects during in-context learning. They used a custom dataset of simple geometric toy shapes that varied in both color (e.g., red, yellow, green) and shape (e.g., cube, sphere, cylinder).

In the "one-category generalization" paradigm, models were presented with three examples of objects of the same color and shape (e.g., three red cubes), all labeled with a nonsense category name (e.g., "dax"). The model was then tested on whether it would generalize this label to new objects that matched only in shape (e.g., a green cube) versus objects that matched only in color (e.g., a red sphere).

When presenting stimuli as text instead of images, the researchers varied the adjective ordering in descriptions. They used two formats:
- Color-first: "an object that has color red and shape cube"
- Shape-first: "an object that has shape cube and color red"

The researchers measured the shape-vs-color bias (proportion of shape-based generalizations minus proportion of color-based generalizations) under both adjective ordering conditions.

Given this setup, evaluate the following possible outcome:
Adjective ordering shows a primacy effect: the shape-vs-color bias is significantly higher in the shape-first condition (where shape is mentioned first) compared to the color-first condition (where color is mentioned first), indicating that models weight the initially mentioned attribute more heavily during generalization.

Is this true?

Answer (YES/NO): YES